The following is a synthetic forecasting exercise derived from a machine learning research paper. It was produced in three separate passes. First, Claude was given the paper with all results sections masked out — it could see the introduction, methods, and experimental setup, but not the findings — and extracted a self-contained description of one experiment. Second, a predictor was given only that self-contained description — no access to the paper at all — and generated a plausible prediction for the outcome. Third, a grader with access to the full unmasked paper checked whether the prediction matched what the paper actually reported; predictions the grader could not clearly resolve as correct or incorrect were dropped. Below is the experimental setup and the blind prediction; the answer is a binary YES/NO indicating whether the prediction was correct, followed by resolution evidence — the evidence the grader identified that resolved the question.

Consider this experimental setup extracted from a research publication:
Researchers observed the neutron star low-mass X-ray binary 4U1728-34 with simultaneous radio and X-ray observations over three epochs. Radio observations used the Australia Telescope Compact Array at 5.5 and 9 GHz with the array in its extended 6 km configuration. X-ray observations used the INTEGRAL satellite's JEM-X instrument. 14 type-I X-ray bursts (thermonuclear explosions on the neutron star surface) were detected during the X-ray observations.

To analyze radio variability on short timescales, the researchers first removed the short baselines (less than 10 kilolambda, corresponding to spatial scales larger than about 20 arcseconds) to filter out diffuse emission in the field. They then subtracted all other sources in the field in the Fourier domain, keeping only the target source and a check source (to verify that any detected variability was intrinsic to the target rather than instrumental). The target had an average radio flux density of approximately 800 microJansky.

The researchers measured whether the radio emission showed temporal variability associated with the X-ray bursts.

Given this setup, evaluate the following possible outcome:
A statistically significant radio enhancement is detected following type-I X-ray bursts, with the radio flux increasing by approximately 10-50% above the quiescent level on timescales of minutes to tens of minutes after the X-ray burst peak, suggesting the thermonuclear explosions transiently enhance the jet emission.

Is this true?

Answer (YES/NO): YES